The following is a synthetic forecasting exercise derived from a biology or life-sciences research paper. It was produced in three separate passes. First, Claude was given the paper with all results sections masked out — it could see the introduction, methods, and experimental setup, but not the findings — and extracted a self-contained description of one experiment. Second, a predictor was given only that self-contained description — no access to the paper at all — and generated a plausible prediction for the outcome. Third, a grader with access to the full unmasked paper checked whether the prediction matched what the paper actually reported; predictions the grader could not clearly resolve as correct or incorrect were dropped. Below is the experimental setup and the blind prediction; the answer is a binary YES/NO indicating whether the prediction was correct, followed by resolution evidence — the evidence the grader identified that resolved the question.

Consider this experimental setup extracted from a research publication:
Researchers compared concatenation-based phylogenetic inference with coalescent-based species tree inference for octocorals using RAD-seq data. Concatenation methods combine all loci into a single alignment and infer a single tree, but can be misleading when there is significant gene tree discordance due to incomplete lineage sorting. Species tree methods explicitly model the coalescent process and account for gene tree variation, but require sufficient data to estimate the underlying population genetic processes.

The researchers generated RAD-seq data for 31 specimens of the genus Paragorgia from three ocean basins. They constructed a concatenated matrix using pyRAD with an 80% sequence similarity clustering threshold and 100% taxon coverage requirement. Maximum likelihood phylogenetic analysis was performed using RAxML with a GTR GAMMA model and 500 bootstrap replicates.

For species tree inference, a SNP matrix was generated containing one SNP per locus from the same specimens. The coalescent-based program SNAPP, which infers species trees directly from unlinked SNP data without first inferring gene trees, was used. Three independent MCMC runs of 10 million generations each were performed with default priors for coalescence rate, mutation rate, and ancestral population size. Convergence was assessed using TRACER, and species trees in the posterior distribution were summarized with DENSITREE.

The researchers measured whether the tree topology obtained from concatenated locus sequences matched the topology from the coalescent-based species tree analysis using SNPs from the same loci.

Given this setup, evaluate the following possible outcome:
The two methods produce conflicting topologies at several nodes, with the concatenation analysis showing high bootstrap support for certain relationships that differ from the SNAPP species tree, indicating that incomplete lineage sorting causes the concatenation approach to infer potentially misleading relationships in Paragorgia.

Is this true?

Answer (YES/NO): NO